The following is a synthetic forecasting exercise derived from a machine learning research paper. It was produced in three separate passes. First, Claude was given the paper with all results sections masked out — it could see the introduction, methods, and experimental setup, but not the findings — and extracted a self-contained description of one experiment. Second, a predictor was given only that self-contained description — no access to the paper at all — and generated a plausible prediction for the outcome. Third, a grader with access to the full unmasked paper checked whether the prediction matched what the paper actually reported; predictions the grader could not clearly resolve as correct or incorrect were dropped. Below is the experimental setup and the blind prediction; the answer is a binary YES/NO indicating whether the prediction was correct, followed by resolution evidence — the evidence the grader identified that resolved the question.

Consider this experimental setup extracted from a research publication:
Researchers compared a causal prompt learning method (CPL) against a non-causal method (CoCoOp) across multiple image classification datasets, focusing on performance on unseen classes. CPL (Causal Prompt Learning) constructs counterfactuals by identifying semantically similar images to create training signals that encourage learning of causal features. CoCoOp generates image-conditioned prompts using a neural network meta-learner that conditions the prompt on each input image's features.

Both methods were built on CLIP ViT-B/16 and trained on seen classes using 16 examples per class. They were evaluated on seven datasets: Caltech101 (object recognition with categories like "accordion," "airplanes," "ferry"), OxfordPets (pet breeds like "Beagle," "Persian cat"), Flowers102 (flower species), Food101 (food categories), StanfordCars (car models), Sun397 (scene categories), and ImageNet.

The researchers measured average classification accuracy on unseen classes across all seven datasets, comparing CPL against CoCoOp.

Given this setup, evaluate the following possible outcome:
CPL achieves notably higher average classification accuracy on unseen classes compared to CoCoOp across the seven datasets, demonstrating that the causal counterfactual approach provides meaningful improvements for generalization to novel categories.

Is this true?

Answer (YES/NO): YES